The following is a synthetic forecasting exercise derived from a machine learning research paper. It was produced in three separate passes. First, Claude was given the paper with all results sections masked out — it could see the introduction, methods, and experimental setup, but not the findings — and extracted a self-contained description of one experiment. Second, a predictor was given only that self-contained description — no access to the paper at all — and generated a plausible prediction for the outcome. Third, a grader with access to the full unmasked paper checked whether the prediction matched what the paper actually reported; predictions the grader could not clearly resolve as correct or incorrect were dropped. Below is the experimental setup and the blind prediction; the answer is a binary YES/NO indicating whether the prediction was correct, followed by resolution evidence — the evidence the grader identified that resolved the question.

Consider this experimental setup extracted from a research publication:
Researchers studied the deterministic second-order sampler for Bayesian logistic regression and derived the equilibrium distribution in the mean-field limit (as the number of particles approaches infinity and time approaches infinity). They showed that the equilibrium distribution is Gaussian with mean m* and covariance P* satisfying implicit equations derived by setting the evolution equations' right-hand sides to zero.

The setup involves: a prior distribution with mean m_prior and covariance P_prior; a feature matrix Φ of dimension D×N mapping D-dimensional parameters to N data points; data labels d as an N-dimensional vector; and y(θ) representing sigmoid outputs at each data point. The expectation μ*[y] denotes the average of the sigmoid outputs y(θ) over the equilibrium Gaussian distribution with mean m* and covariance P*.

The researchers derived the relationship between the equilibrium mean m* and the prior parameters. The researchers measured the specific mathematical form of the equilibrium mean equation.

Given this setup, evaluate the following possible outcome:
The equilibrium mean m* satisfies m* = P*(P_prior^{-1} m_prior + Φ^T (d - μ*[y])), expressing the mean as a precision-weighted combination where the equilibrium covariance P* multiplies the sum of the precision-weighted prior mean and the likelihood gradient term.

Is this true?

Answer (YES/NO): NO